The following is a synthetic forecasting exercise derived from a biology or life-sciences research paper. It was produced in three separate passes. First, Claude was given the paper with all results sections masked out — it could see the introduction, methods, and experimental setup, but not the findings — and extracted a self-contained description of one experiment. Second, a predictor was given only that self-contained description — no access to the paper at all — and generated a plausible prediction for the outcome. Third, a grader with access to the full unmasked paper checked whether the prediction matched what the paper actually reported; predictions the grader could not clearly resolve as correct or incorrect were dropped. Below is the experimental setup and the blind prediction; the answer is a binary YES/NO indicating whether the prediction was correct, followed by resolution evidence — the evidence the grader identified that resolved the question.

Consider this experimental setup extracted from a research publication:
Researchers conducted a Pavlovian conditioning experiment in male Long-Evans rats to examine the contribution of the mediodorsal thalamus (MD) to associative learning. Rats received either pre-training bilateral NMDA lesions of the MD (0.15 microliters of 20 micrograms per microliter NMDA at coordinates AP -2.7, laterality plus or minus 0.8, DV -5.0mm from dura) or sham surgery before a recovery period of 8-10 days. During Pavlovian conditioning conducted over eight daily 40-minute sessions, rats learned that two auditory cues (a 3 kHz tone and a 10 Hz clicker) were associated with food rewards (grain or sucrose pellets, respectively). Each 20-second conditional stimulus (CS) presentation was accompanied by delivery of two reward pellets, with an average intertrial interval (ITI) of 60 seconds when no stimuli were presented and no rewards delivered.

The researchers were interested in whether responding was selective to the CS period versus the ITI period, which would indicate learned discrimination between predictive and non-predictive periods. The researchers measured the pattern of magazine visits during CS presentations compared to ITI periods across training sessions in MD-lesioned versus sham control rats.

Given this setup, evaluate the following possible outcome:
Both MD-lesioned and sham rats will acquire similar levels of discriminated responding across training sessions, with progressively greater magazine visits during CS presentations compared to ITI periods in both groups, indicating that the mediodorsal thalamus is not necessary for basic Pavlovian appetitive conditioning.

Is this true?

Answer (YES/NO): NO